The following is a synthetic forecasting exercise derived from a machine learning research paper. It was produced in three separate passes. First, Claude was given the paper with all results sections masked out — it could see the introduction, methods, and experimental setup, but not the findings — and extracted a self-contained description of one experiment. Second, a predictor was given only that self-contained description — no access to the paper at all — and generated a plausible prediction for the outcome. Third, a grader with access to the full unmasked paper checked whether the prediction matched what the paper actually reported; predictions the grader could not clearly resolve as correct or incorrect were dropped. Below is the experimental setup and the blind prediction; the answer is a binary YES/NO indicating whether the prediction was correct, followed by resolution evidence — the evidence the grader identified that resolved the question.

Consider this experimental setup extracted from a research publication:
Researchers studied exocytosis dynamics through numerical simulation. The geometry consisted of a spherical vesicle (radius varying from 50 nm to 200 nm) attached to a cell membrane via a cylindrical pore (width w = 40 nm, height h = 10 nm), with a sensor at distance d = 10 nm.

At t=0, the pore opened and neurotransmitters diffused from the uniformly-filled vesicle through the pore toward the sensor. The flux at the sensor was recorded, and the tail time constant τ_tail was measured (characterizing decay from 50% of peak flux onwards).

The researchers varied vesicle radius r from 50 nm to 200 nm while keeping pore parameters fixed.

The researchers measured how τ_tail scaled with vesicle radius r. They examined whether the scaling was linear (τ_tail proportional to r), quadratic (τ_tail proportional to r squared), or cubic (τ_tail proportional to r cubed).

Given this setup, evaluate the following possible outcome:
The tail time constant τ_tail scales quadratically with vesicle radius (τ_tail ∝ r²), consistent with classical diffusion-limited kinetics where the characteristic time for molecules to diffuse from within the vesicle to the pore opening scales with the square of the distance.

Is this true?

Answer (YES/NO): NO